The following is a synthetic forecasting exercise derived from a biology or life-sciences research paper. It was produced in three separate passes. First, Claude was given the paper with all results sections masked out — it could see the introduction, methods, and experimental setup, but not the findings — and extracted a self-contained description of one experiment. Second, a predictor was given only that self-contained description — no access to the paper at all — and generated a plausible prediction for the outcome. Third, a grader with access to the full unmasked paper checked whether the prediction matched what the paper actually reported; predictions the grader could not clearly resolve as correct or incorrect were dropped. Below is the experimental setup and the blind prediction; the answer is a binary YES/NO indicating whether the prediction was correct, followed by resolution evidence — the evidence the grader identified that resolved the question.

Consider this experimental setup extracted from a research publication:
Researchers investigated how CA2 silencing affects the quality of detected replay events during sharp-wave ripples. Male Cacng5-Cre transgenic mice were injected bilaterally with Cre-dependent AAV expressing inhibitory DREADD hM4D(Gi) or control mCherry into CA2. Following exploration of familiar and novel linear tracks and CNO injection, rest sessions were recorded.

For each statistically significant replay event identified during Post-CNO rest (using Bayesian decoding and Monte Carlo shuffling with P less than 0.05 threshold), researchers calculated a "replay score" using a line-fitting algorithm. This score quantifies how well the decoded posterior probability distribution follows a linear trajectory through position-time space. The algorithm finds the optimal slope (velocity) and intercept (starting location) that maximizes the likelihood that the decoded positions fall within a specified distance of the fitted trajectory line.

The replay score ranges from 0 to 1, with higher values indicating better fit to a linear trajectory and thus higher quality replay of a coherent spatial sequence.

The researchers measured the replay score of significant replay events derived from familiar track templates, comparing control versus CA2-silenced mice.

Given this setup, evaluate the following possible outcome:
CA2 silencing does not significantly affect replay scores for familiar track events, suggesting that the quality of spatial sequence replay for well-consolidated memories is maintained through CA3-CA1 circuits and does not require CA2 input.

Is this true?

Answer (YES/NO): NO